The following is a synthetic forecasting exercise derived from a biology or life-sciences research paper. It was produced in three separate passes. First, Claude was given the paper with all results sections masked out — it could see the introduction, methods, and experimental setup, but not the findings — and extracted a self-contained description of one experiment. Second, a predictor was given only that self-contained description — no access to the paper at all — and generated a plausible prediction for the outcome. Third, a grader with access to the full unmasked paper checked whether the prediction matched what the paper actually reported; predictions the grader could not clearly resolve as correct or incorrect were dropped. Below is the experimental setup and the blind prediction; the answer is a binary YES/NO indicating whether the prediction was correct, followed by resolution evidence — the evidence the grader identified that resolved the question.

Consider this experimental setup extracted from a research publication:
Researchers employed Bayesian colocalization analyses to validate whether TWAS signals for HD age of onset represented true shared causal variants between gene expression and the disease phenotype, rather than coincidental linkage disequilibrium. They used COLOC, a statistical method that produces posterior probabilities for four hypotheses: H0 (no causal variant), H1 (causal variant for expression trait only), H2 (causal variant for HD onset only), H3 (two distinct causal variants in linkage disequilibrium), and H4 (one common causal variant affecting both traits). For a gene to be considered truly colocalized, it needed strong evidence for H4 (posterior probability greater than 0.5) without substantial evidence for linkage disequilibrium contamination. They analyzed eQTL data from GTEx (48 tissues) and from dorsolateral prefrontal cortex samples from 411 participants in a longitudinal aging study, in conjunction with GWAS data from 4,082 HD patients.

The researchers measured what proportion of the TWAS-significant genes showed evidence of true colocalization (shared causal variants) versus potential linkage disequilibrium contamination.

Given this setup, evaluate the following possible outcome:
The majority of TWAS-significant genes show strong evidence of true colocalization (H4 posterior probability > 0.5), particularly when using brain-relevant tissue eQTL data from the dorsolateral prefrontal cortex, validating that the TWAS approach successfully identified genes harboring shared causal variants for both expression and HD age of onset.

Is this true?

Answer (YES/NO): NO